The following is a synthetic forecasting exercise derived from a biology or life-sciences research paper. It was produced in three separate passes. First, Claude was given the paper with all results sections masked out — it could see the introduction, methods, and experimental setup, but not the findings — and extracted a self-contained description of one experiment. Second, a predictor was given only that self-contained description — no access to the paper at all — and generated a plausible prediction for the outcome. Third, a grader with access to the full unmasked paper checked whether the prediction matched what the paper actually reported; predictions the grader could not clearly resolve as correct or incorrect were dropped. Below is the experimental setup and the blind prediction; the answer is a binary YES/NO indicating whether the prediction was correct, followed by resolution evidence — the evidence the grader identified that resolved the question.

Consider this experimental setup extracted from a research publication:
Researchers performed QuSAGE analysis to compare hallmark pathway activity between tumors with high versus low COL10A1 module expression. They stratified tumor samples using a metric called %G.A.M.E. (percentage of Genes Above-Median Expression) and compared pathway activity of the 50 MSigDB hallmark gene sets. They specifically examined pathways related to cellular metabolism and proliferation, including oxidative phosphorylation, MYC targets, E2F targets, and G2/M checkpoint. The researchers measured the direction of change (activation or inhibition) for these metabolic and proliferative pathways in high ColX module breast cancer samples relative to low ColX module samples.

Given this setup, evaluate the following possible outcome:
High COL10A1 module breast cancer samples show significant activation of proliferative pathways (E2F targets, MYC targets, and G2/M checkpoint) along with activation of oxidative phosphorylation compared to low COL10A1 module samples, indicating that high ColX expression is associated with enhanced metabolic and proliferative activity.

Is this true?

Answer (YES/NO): NO